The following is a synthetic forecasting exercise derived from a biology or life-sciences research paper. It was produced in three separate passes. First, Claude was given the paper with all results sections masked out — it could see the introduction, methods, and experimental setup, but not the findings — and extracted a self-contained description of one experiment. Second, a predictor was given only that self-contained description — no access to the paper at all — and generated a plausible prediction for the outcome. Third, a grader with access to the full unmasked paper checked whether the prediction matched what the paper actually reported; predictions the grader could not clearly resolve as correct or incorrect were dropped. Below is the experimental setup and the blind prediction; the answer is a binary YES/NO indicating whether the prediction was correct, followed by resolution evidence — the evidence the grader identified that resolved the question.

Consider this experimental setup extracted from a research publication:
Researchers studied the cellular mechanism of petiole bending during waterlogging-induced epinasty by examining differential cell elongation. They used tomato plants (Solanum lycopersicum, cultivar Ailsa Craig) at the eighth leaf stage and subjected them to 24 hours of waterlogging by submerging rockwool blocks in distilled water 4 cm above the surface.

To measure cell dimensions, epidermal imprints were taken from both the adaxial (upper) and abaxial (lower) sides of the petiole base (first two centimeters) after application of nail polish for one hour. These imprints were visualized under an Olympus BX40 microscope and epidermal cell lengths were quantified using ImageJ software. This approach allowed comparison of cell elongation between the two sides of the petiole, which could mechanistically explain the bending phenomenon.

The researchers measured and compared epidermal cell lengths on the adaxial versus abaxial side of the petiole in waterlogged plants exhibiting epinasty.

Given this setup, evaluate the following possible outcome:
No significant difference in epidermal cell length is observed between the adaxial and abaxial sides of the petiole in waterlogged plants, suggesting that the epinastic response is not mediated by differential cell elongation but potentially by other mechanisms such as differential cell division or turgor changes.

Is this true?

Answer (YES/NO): NO